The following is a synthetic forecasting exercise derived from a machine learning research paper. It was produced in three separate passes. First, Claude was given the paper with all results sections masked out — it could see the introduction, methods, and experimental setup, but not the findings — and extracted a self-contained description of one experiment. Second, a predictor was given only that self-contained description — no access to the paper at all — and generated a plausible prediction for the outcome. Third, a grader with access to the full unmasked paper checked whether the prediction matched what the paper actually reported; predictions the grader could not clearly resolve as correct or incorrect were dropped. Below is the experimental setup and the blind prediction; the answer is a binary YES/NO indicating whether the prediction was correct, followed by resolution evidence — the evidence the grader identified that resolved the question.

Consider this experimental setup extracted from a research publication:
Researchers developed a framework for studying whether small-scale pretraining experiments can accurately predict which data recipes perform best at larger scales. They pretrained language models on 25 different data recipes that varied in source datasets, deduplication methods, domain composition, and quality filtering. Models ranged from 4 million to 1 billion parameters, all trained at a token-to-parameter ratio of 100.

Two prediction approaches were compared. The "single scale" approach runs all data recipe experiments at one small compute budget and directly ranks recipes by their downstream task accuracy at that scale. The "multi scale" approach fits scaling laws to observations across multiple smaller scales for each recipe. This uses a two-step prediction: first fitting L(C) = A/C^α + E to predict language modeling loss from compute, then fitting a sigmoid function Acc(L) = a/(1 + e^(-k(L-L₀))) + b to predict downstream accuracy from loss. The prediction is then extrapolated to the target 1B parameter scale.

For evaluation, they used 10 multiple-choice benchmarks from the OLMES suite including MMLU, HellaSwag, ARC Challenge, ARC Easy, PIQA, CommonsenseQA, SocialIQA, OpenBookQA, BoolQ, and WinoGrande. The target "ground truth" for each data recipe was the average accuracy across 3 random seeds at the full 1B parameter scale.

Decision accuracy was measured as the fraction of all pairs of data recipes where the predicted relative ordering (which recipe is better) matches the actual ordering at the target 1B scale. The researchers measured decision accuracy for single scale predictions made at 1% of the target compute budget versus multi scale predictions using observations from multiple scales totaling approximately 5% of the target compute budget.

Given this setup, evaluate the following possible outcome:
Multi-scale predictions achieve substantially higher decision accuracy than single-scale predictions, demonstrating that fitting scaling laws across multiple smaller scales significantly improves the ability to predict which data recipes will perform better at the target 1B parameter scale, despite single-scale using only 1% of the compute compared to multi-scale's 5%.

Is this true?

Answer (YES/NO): NO